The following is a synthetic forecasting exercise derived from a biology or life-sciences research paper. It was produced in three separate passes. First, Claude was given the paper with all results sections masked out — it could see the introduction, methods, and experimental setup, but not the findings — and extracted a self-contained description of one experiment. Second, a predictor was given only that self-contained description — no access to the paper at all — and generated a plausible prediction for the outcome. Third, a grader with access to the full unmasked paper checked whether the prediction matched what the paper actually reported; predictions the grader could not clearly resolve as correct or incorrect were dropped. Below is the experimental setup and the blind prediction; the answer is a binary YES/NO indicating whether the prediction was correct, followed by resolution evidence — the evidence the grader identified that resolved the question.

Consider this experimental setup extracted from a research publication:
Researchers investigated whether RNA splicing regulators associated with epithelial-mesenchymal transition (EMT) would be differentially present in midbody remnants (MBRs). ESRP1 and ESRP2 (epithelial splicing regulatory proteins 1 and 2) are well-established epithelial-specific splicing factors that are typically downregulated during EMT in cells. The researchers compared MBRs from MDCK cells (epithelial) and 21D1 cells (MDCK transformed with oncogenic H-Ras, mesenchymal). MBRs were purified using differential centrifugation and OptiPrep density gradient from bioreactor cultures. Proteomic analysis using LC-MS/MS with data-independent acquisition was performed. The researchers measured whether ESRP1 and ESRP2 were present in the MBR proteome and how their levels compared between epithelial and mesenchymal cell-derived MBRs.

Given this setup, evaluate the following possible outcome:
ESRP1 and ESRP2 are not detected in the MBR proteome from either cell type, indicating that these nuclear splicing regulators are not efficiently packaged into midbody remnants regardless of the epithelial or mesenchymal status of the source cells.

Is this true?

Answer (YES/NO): NO